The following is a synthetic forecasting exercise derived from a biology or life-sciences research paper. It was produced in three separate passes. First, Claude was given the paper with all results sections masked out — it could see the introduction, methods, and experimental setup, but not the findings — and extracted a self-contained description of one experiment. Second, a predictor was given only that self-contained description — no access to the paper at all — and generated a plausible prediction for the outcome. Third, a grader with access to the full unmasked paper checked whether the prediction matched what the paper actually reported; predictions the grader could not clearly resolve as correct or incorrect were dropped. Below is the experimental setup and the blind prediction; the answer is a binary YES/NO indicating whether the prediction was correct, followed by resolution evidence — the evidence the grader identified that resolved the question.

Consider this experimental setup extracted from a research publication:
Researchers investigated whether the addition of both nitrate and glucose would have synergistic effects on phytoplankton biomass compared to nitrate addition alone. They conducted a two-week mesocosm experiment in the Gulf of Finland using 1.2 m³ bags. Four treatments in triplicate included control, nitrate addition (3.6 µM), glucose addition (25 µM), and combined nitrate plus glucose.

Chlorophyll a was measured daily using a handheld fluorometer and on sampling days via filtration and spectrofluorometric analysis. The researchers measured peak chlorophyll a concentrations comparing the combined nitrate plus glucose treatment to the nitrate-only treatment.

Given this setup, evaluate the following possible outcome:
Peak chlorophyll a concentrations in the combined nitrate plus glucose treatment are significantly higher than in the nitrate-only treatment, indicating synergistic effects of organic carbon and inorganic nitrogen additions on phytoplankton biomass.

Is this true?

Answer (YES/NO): NO